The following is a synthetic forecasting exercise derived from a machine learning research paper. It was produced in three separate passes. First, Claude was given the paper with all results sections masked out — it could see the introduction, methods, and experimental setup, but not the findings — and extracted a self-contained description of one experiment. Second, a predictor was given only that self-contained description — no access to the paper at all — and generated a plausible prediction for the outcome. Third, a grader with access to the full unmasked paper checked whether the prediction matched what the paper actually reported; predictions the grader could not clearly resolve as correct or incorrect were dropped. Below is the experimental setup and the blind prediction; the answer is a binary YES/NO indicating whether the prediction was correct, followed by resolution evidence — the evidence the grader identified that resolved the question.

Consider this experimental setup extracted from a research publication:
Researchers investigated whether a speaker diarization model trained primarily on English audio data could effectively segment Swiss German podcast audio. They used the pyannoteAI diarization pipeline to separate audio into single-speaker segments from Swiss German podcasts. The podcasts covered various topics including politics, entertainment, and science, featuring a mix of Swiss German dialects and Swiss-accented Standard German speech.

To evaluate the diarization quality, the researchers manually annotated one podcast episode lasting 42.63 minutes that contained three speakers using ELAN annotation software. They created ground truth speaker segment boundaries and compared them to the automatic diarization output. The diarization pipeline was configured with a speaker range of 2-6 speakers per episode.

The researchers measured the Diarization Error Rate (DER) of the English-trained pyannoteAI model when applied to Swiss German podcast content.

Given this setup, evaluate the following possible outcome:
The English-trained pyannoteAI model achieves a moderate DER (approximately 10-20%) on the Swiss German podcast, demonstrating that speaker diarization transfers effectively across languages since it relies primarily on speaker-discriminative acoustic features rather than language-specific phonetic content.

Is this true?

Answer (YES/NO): YES